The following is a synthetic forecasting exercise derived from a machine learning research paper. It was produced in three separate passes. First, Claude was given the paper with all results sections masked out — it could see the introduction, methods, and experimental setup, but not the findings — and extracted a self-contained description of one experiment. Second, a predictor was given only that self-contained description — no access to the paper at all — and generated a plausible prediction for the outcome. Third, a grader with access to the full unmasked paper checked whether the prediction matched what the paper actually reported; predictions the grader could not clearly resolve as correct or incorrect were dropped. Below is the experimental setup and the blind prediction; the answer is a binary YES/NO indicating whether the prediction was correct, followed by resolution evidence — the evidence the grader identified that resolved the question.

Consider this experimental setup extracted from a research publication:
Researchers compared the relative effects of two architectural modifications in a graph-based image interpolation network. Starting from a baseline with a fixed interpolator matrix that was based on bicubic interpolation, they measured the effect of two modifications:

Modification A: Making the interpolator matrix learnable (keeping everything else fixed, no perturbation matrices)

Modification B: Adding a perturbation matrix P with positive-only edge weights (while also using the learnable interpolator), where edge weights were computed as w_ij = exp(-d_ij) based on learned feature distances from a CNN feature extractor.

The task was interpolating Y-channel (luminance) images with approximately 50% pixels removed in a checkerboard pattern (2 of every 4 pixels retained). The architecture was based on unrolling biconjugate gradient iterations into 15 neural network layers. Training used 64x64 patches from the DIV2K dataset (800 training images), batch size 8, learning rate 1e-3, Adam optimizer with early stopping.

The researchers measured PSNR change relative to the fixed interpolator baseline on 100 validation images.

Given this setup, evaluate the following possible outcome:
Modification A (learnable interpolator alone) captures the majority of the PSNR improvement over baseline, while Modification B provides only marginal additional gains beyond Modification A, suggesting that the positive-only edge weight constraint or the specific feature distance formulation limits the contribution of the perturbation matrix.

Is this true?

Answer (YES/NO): NO